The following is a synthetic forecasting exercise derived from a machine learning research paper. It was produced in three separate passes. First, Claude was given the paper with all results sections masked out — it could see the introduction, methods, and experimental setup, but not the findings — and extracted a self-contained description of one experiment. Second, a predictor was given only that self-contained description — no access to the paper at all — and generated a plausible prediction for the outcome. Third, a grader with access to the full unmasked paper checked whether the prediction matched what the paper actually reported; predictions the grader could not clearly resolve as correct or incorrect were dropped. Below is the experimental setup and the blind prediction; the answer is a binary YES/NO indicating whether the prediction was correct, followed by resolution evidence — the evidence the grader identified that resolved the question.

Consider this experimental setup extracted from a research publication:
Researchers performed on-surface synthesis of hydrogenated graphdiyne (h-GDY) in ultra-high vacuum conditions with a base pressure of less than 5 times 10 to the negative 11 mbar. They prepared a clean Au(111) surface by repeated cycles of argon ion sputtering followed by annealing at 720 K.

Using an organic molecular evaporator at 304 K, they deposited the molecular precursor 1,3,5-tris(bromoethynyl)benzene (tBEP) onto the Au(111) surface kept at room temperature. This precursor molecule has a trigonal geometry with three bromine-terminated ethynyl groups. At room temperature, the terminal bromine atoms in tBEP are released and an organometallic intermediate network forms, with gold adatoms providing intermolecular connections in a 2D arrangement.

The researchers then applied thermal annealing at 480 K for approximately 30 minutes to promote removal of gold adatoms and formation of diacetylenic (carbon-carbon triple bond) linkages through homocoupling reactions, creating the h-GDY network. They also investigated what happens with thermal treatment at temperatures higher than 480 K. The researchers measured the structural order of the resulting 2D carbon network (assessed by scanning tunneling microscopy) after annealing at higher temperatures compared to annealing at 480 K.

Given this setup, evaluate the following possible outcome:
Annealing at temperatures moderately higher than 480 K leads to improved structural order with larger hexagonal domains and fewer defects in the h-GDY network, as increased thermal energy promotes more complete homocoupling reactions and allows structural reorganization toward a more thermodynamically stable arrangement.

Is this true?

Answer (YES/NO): NO